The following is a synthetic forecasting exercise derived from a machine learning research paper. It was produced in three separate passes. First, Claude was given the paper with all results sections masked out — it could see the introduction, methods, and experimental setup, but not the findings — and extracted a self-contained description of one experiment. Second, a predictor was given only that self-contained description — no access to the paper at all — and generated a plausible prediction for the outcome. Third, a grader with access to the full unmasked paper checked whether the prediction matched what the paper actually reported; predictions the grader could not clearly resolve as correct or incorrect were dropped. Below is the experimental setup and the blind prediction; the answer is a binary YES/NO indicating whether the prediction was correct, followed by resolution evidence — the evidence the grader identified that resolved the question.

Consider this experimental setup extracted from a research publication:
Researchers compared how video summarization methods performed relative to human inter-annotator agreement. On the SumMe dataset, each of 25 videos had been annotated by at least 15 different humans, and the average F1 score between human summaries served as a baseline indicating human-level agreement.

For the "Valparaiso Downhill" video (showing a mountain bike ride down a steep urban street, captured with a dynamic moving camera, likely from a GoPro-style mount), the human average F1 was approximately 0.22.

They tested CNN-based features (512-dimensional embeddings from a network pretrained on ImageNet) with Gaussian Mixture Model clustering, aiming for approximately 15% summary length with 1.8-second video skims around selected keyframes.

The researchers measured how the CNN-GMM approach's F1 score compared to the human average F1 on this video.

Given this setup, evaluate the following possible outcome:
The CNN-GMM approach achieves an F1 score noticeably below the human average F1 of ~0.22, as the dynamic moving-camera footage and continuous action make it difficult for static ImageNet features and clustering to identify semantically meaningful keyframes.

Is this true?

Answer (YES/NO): NO